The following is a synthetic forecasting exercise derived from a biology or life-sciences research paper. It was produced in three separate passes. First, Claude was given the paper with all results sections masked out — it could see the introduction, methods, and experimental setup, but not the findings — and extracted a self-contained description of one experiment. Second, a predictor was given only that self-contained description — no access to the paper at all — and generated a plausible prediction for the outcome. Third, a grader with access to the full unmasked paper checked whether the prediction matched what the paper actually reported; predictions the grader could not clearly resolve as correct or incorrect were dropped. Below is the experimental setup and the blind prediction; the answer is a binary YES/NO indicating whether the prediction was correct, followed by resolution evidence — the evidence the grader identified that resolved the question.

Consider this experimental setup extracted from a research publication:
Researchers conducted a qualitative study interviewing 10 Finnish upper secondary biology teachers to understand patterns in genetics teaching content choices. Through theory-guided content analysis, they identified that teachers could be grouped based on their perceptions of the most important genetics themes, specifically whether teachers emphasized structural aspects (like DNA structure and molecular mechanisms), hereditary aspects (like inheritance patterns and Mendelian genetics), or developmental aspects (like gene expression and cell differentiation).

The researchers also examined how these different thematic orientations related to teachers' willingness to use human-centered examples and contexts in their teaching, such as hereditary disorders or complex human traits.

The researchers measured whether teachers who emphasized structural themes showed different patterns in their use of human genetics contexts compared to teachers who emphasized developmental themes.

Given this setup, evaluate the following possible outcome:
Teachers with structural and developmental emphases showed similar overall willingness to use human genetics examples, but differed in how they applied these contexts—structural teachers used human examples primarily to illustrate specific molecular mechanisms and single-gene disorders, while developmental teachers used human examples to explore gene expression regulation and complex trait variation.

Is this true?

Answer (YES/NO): NO